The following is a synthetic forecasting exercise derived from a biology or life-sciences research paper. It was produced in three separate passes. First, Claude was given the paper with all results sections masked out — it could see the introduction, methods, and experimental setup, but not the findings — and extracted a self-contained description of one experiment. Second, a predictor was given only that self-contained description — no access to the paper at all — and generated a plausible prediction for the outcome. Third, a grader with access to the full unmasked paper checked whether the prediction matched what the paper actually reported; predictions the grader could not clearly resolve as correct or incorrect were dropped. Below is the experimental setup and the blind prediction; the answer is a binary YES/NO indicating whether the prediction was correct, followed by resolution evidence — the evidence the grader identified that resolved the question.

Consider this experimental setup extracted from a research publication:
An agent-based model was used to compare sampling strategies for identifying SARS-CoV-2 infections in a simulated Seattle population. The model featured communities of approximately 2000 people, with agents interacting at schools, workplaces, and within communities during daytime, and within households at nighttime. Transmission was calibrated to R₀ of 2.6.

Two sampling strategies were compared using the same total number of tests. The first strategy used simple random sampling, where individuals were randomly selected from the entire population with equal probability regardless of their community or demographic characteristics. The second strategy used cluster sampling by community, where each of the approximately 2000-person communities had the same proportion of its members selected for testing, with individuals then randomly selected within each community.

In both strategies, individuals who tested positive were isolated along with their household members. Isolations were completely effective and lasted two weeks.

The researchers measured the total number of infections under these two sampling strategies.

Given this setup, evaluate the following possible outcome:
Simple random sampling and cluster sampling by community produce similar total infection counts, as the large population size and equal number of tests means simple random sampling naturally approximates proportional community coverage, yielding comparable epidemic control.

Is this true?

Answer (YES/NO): YES